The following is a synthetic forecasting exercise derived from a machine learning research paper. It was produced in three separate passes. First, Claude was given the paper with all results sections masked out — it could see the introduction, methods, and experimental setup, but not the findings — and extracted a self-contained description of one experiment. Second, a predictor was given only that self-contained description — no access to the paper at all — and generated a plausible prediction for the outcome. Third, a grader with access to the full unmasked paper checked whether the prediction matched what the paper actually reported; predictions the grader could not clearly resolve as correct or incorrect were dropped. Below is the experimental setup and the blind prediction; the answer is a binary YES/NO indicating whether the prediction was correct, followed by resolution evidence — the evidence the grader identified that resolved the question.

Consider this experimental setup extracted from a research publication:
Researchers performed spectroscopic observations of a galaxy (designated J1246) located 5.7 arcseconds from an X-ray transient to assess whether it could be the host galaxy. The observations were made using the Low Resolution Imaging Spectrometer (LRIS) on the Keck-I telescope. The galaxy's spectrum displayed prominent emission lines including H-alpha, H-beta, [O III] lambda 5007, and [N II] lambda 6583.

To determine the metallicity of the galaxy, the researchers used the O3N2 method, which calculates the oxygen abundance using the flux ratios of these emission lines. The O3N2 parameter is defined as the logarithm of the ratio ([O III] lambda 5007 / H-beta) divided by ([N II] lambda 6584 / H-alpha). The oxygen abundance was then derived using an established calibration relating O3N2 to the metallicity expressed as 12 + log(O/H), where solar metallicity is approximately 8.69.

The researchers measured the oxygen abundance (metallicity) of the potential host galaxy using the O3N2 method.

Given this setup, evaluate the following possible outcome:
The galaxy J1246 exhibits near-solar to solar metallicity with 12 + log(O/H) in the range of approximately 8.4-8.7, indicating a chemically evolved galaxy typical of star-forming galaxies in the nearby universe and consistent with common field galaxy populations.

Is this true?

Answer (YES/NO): YES